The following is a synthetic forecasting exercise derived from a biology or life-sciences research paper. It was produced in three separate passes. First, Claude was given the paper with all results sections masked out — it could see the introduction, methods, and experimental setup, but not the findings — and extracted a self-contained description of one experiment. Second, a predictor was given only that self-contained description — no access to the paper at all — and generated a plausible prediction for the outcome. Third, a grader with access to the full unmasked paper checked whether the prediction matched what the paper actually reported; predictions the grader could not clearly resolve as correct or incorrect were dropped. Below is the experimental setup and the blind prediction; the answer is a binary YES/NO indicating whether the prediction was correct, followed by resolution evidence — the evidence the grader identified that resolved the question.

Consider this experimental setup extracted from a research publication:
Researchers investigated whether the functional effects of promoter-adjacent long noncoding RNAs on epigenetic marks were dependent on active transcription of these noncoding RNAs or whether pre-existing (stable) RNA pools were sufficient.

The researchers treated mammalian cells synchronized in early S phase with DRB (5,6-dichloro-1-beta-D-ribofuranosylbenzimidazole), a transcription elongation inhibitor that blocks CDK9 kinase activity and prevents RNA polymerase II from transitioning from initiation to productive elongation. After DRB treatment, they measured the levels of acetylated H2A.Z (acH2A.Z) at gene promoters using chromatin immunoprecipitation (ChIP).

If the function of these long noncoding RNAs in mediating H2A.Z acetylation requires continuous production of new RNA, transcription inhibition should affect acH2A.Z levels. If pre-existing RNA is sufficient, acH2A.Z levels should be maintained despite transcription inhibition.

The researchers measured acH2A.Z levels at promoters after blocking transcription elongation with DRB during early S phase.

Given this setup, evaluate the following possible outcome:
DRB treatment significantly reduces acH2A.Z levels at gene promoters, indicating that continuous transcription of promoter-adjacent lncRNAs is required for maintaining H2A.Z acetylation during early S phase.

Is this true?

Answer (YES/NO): YES